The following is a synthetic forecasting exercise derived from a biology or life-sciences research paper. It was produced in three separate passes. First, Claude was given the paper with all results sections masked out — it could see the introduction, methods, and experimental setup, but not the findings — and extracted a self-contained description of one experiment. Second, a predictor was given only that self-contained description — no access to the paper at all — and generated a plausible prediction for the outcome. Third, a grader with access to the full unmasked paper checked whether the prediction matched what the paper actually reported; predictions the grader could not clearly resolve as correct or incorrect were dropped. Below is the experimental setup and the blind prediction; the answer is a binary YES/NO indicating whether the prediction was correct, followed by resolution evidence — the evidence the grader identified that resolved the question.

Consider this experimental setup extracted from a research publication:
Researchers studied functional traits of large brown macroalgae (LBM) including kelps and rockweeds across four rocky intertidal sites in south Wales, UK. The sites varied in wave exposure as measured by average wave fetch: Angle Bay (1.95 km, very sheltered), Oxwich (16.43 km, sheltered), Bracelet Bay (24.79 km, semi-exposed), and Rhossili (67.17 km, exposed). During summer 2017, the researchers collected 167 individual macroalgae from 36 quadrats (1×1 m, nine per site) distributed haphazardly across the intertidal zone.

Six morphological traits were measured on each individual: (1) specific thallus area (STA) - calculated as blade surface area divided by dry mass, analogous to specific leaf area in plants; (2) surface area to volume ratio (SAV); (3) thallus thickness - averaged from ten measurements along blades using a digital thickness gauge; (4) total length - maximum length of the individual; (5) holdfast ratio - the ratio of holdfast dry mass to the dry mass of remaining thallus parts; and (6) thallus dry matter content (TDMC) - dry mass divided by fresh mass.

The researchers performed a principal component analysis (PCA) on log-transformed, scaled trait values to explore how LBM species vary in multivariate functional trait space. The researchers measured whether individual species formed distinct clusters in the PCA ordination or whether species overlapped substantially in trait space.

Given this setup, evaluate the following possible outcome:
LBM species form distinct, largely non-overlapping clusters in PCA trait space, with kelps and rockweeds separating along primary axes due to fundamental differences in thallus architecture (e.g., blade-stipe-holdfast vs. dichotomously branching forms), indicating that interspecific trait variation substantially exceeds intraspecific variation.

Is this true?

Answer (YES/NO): YES